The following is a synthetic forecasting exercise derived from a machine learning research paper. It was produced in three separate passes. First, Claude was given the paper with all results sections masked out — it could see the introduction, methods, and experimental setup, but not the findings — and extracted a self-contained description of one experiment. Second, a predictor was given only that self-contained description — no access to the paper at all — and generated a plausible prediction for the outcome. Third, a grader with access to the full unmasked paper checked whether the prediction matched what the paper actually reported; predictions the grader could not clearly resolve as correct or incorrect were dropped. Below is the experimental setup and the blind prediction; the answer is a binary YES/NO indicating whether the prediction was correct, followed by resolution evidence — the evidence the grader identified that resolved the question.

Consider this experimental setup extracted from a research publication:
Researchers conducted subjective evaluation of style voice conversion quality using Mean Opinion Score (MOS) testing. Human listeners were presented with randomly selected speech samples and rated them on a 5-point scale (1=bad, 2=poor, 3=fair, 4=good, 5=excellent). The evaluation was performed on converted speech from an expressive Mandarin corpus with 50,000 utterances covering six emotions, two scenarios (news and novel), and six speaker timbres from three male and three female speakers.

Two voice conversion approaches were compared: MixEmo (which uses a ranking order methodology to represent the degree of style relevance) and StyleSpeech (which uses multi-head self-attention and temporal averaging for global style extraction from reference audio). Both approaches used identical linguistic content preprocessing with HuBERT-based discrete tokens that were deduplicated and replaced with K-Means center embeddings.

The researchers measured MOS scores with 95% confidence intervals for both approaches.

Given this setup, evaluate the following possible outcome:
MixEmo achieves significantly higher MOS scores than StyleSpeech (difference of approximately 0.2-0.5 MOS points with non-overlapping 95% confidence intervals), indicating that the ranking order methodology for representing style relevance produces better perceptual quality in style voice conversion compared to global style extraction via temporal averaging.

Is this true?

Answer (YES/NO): NO